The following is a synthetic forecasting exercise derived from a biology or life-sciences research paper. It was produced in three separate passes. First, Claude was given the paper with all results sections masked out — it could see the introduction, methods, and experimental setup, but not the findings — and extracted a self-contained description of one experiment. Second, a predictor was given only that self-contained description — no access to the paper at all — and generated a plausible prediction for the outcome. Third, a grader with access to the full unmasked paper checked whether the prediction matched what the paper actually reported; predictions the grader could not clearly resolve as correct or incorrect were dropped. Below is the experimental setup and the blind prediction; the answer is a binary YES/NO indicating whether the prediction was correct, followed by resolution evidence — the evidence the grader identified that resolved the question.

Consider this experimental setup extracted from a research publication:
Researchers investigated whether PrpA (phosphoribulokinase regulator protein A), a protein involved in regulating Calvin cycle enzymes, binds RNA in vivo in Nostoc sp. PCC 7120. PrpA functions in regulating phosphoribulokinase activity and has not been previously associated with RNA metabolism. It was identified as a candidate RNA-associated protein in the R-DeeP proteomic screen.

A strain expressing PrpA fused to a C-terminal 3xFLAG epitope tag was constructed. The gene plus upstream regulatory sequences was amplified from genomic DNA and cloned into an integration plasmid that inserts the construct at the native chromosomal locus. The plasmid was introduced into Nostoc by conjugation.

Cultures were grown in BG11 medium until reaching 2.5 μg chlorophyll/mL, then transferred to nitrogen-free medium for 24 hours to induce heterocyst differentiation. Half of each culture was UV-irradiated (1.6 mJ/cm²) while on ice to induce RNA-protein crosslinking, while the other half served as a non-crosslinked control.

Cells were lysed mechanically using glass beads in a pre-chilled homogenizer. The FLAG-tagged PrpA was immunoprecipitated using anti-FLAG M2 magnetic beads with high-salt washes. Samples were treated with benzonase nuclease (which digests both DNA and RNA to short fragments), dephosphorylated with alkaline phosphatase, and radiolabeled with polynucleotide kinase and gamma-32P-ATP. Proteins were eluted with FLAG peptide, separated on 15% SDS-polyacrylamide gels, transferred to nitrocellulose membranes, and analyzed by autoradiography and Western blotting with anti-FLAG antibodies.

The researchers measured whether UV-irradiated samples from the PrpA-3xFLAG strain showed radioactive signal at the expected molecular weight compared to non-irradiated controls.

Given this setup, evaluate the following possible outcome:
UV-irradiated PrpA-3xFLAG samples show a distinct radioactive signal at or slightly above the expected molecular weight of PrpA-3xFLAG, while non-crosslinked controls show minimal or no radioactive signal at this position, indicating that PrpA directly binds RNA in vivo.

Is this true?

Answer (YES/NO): YES